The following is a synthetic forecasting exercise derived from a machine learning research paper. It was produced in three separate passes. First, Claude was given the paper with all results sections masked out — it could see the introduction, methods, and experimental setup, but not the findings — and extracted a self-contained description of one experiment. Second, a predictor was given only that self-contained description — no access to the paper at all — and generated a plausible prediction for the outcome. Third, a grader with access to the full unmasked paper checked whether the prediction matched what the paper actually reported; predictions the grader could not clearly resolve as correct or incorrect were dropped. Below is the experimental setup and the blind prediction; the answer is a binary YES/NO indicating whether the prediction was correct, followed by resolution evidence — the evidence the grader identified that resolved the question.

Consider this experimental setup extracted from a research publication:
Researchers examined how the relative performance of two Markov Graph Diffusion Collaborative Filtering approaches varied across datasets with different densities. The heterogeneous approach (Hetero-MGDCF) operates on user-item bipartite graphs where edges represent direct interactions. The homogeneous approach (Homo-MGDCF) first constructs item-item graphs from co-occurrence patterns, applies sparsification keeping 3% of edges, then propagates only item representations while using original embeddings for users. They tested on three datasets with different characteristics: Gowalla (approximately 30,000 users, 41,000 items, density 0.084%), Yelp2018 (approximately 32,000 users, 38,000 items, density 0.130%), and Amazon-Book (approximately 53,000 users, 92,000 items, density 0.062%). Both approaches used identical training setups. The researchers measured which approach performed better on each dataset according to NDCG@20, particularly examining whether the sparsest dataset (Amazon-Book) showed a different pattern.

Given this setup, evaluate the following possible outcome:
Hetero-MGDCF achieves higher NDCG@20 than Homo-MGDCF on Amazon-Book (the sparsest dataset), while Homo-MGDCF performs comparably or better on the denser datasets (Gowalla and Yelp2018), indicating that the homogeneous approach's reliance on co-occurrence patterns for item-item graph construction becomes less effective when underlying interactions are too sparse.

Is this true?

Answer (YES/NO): NO